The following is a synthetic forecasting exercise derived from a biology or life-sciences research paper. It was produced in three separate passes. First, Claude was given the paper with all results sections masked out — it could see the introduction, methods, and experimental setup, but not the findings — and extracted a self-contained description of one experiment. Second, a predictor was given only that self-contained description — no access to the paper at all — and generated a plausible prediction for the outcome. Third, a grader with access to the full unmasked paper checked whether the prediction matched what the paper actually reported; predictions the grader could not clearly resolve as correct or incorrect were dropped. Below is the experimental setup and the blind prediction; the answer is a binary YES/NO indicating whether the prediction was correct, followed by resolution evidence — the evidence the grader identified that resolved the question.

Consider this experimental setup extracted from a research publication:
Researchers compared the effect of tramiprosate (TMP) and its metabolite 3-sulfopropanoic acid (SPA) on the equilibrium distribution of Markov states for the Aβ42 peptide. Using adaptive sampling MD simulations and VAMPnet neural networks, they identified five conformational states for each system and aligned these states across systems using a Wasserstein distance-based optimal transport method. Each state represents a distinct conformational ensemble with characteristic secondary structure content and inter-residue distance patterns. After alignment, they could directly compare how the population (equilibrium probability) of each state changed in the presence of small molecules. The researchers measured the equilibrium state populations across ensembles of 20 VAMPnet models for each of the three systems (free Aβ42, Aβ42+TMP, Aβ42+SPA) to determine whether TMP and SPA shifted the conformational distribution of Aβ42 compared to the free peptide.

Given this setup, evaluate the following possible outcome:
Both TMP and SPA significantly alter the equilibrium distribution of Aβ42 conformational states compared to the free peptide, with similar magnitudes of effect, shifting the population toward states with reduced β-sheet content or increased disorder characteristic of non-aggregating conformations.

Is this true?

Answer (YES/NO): NO